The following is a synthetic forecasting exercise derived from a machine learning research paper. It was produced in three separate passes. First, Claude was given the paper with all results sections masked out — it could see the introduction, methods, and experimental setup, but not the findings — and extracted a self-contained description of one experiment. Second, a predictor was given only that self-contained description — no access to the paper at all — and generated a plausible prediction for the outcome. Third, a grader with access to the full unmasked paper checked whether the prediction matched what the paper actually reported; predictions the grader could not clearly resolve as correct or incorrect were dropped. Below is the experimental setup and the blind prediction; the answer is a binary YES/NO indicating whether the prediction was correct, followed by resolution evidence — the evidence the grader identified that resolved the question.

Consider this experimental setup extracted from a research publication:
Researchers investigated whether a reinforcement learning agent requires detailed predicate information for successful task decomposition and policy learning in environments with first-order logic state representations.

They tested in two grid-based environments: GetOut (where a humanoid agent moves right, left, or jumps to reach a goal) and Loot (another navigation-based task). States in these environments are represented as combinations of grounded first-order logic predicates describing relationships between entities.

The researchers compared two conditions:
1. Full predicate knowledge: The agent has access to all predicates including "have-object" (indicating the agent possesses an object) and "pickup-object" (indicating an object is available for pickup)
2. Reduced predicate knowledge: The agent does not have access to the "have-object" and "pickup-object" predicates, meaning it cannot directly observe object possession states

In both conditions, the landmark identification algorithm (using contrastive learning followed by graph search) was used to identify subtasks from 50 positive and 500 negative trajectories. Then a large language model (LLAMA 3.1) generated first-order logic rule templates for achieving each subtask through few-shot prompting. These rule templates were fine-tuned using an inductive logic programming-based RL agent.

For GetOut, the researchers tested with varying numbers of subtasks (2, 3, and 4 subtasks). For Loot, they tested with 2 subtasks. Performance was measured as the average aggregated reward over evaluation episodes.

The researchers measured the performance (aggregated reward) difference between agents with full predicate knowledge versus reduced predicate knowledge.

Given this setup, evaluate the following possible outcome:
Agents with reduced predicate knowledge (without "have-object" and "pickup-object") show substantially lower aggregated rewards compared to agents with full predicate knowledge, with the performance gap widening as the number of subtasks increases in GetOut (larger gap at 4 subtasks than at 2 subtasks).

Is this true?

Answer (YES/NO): NO